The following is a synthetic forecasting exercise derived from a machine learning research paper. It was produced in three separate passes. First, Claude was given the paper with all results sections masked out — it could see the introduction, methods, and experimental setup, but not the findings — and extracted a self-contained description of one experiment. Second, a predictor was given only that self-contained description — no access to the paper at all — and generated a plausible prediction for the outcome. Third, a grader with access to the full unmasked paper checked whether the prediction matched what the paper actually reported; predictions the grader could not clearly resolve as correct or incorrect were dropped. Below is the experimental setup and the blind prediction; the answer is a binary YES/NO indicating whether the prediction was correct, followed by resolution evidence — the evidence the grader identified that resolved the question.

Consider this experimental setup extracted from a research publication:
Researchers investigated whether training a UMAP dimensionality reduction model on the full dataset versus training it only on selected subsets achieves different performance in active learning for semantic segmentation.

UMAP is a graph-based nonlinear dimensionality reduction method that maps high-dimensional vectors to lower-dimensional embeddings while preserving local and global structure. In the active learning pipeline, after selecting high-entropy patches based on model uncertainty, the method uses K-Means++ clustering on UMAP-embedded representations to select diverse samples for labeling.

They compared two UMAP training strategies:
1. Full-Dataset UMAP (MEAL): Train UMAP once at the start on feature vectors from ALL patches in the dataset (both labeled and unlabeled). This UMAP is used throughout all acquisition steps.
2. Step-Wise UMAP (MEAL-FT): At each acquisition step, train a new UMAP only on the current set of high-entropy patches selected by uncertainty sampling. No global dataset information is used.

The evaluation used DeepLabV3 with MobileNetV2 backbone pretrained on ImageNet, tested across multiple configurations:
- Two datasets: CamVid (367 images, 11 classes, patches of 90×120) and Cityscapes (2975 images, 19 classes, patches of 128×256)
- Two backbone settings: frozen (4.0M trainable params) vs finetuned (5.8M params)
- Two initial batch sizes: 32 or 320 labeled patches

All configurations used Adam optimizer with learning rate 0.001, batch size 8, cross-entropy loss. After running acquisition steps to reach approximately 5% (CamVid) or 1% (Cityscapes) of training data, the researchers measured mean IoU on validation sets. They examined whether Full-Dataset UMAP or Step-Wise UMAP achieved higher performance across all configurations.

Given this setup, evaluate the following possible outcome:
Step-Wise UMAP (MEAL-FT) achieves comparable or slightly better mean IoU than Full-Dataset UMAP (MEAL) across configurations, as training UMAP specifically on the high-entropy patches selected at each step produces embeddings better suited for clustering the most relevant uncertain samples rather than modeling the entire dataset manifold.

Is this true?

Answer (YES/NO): YES